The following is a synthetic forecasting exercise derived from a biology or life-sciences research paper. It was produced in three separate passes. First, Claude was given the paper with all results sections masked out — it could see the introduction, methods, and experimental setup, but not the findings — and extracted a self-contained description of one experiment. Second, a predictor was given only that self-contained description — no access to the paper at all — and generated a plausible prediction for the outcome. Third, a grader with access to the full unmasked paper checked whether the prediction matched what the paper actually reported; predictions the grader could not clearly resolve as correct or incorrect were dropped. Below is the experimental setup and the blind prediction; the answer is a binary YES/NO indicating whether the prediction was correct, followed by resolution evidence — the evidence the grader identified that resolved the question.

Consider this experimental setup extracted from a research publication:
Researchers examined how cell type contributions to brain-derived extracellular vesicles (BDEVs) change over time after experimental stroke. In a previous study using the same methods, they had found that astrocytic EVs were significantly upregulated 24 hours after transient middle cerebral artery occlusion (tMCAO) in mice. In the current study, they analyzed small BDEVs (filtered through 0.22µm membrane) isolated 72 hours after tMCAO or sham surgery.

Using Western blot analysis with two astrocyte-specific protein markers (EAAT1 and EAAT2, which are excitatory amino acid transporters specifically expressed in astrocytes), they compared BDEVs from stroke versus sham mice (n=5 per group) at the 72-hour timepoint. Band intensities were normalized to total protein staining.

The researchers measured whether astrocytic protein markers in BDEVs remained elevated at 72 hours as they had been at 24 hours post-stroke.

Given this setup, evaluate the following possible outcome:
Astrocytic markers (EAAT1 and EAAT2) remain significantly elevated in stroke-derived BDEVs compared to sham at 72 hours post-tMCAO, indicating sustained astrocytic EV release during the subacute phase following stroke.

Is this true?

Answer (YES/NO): NO